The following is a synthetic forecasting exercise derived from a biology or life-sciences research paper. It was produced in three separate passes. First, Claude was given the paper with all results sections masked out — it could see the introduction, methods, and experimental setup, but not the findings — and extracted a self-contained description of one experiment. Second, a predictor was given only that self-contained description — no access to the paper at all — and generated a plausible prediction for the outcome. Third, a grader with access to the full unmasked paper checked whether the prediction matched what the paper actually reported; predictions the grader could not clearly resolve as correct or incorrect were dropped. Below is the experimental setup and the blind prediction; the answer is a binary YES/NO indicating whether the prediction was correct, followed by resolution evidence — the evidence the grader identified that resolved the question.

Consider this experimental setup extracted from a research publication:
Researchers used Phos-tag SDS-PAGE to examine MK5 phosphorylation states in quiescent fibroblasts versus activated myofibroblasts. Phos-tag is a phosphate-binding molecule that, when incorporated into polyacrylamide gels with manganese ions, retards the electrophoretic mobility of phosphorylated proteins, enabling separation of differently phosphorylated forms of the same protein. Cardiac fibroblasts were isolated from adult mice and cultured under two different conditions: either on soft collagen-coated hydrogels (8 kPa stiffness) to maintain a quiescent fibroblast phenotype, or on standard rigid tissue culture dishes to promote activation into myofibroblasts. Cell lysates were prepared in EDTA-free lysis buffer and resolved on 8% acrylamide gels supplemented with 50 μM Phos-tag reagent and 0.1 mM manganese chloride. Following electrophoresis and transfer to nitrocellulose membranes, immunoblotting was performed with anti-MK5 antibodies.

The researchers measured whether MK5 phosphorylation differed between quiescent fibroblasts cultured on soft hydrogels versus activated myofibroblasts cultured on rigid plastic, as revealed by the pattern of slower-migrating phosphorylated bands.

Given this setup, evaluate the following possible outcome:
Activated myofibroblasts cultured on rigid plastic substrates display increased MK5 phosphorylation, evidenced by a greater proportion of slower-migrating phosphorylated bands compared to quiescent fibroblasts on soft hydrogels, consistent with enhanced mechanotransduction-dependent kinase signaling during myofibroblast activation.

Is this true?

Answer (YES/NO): YES